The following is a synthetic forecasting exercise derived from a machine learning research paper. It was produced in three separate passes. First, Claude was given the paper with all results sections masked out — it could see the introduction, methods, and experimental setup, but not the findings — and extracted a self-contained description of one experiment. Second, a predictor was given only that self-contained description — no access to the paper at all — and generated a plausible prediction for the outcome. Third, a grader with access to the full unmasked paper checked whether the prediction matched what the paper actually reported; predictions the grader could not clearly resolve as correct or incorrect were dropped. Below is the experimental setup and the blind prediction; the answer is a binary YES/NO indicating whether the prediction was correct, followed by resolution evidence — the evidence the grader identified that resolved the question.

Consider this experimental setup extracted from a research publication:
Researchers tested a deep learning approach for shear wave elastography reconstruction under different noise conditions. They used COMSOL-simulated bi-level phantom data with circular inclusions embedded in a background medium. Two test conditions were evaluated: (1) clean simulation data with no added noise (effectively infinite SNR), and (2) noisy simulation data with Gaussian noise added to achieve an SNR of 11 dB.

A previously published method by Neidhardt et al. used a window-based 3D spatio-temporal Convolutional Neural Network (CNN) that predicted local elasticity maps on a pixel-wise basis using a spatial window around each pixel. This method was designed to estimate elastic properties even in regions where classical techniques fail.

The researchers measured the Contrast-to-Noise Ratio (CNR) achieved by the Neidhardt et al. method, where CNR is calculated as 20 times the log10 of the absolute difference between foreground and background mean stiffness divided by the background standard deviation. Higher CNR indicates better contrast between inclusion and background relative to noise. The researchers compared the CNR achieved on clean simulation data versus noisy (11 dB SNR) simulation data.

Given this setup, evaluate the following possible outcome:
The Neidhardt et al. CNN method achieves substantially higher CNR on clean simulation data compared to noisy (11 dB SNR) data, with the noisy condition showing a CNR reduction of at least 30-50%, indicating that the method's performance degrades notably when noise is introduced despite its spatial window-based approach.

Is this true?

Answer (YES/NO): NO